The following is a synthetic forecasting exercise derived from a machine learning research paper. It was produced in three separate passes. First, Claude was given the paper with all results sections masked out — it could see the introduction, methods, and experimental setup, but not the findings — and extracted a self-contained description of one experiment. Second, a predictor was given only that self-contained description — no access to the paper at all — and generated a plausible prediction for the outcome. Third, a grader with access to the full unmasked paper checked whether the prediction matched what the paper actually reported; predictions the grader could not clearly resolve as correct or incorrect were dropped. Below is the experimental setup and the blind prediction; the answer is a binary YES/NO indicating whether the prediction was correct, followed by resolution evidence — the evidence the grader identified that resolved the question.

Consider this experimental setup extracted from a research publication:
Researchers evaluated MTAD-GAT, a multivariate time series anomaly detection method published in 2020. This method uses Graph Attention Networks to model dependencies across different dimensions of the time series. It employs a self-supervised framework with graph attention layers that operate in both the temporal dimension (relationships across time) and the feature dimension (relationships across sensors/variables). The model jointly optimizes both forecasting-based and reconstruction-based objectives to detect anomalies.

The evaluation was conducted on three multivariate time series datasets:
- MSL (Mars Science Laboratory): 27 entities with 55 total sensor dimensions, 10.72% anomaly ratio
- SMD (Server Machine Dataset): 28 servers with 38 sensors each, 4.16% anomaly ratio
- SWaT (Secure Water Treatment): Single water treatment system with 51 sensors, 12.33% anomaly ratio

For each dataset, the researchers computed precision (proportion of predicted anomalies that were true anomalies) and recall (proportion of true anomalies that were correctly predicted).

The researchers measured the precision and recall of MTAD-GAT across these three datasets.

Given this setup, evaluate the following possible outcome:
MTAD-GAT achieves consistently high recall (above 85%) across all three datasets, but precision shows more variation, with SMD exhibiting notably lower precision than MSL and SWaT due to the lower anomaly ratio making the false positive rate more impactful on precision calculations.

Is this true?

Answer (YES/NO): NO